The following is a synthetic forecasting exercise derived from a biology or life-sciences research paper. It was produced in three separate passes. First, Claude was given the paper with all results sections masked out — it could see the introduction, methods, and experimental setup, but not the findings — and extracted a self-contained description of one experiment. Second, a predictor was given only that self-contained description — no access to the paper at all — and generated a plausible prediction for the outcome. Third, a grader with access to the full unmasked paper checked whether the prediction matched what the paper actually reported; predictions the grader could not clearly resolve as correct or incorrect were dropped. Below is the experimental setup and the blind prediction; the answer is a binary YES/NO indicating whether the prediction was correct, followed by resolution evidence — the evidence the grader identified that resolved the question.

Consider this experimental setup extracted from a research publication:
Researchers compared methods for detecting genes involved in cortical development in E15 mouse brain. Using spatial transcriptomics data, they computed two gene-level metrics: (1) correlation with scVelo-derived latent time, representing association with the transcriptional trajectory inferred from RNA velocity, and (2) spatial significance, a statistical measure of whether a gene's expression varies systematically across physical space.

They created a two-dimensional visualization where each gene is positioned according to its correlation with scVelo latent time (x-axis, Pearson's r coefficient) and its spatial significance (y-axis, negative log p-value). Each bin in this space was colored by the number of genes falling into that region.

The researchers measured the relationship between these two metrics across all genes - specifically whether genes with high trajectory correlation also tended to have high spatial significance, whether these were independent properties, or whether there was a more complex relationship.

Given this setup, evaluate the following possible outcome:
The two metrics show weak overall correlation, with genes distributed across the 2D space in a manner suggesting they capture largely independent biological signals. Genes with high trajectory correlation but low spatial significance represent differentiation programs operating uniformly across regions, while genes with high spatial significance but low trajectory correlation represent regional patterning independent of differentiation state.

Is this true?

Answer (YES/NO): NO